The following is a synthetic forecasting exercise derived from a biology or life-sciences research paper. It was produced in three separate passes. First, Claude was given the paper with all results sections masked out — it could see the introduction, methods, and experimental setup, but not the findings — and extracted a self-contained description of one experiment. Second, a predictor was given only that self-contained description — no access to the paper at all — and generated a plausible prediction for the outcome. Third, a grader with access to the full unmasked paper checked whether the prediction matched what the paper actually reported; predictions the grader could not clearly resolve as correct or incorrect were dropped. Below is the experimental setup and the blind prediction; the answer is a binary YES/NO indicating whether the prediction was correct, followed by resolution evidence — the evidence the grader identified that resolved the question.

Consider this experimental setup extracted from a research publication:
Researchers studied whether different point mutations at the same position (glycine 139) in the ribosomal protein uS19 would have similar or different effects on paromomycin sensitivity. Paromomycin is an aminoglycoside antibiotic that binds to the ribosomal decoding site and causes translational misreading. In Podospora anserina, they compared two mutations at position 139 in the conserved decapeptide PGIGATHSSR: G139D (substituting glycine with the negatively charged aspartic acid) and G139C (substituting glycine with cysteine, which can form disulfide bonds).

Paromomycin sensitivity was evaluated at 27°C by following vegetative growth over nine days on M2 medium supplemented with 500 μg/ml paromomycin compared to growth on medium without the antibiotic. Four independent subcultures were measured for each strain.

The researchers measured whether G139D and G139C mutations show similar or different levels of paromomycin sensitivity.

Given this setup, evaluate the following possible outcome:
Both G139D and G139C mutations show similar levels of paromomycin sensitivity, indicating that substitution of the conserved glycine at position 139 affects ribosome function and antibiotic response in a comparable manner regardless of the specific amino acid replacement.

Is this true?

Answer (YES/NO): YES